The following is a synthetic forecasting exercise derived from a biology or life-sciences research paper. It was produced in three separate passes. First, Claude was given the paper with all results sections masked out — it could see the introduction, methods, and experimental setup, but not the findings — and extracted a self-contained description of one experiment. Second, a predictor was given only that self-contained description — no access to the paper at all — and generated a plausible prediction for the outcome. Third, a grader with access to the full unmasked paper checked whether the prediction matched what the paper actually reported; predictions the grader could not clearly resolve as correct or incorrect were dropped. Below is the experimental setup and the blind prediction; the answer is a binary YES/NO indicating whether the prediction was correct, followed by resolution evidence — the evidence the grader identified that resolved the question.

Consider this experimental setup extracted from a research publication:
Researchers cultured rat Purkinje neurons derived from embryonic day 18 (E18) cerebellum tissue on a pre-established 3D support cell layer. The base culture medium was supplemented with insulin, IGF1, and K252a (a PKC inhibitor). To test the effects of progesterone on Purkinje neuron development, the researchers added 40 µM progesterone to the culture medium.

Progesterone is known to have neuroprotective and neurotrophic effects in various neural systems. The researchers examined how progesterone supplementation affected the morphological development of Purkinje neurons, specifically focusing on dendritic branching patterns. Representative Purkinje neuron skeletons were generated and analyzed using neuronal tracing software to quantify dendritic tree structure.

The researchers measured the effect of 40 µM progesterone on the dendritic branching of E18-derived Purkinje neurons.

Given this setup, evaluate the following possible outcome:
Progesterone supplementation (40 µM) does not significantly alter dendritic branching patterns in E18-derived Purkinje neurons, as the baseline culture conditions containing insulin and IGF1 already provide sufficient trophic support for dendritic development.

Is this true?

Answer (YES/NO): NO